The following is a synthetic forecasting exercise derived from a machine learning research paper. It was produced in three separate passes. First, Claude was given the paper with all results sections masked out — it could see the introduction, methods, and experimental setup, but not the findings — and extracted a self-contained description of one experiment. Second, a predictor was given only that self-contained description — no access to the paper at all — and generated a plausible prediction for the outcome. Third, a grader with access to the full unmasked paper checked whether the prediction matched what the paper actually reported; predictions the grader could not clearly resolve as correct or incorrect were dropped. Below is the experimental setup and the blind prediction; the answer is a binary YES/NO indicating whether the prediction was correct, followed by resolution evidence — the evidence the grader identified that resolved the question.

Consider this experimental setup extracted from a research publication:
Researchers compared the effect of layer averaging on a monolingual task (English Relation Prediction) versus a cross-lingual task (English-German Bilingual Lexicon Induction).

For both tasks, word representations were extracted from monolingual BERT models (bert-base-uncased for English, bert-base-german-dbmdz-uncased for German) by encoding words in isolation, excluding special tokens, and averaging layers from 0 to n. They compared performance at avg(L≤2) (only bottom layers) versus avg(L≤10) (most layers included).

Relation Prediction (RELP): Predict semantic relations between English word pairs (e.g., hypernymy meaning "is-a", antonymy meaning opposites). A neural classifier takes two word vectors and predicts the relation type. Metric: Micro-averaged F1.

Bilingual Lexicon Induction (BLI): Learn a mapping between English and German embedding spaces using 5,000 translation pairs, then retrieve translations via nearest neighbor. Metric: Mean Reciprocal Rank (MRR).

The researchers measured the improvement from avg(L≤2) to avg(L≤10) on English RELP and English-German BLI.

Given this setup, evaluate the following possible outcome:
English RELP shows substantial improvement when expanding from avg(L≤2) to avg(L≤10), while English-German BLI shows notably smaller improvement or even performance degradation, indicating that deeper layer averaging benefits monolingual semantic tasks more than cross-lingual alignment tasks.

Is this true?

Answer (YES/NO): NO